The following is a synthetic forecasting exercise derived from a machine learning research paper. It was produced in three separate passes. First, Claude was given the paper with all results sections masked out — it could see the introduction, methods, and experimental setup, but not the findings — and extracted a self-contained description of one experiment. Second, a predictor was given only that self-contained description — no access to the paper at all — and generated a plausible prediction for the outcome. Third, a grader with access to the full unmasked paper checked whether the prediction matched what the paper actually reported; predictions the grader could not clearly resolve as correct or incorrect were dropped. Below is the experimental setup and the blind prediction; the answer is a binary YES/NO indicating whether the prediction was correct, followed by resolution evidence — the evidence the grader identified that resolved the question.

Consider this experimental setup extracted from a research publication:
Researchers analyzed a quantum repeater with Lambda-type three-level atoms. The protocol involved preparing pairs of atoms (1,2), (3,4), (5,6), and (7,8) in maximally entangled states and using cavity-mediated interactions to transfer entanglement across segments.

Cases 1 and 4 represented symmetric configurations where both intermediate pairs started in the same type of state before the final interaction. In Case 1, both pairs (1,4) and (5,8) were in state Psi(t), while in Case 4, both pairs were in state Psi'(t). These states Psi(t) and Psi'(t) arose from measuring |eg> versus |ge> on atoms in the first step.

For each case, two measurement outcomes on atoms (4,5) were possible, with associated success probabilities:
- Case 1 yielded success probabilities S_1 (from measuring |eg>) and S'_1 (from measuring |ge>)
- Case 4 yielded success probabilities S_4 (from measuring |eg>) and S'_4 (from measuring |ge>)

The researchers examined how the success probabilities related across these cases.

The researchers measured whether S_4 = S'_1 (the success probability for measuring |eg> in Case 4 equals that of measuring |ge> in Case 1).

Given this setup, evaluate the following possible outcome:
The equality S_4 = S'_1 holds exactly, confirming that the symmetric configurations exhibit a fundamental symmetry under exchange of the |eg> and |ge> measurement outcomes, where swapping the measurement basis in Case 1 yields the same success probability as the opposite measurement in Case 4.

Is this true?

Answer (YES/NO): YES